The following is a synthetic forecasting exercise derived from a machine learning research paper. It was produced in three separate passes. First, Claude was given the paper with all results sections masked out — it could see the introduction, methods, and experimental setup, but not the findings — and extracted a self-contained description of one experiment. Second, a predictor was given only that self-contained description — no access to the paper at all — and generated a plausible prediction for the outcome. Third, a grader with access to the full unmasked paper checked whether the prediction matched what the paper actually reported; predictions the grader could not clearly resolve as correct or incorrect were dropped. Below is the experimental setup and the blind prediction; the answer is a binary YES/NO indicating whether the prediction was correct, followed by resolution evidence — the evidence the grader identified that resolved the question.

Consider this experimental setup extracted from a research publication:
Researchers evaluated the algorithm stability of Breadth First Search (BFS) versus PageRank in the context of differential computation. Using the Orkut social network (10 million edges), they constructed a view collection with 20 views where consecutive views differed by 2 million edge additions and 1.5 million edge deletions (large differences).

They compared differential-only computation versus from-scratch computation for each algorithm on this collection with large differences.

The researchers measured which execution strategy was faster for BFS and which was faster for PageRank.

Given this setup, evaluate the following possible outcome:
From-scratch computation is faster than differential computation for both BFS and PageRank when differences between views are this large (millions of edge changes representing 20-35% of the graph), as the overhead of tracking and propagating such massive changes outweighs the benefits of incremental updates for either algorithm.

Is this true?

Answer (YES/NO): NO